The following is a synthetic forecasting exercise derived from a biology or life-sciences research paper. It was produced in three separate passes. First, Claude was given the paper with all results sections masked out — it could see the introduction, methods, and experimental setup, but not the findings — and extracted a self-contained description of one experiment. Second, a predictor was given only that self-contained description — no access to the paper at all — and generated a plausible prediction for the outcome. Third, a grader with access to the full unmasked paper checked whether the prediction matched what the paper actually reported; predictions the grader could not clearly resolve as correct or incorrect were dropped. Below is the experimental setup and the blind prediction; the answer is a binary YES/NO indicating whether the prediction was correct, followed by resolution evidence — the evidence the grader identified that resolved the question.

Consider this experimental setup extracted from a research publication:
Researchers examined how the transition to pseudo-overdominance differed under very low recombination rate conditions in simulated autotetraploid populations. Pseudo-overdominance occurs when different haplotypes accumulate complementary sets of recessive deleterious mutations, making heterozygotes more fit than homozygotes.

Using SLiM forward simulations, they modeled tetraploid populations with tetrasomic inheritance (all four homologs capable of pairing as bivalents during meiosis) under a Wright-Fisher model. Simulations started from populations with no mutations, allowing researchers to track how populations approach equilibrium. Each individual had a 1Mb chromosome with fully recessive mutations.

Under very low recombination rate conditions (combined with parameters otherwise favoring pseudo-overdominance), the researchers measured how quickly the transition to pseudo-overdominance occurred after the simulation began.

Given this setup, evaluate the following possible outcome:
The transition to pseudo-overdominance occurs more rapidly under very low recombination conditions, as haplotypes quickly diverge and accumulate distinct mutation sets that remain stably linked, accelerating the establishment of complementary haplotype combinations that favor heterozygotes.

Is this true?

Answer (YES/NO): YES